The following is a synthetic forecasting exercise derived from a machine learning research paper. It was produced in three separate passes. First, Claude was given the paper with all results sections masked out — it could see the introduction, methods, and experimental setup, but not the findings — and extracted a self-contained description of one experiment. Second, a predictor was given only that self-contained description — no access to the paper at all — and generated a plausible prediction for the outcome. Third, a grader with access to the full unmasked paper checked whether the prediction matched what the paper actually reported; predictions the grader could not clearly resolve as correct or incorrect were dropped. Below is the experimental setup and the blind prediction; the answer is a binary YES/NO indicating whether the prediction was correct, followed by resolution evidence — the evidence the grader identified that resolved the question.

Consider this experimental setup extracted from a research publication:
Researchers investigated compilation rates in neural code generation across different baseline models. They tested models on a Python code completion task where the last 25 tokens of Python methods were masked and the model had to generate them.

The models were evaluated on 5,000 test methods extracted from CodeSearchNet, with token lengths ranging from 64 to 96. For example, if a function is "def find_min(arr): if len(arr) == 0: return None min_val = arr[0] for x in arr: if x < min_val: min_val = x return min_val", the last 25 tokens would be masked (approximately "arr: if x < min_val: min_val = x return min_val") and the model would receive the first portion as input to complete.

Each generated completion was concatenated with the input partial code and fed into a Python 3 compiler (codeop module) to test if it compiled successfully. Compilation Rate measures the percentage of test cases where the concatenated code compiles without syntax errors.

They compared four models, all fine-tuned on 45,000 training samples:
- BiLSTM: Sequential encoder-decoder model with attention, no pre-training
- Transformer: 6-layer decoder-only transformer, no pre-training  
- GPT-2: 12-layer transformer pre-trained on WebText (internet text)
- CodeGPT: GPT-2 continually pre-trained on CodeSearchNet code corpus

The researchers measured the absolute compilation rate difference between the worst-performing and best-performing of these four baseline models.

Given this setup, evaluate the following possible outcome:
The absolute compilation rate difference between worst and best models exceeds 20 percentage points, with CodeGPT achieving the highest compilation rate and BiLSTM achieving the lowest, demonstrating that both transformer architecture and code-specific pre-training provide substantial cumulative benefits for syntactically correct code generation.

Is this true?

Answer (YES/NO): NO